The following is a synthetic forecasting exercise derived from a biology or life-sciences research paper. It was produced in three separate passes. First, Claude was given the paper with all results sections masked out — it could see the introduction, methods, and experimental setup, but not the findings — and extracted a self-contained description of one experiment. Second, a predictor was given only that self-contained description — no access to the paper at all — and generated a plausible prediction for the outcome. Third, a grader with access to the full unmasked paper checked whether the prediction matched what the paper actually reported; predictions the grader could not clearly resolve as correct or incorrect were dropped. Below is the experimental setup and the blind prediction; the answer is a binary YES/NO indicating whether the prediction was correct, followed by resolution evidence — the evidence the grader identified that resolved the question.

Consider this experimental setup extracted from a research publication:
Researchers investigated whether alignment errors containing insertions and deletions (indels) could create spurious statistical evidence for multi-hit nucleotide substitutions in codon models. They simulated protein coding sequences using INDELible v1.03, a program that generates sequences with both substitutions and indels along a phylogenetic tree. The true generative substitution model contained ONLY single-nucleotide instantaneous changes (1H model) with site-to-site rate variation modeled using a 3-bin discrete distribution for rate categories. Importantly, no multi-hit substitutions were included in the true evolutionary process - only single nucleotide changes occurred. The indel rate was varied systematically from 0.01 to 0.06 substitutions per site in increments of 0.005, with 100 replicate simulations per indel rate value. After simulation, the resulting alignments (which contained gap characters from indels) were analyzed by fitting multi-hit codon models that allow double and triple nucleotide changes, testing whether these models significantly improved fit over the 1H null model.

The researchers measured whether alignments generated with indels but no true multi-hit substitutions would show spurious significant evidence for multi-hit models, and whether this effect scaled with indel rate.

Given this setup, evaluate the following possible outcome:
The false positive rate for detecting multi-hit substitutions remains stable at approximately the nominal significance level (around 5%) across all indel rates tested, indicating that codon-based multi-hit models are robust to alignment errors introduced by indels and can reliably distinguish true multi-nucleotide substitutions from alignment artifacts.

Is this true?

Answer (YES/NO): NO